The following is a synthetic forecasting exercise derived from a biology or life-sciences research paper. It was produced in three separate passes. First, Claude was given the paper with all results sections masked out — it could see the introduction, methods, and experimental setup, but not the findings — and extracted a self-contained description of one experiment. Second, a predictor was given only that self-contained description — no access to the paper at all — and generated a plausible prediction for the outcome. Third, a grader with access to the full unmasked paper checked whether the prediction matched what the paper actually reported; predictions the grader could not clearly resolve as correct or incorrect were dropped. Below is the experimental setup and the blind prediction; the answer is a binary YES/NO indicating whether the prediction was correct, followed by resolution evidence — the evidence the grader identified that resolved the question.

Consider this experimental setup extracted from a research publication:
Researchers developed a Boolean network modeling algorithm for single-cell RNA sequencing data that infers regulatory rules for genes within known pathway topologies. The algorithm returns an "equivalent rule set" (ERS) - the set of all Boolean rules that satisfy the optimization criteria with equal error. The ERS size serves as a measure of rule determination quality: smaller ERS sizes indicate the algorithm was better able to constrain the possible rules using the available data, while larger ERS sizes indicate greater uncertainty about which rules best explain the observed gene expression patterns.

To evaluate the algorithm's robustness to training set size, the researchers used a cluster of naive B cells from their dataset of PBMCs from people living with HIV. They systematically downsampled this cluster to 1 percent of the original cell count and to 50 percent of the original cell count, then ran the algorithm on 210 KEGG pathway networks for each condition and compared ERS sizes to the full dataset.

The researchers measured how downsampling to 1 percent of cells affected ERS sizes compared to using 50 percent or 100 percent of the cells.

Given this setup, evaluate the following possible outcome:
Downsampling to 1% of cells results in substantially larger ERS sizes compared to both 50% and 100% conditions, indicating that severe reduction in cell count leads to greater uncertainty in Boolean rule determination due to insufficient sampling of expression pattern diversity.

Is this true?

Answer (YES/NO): YES